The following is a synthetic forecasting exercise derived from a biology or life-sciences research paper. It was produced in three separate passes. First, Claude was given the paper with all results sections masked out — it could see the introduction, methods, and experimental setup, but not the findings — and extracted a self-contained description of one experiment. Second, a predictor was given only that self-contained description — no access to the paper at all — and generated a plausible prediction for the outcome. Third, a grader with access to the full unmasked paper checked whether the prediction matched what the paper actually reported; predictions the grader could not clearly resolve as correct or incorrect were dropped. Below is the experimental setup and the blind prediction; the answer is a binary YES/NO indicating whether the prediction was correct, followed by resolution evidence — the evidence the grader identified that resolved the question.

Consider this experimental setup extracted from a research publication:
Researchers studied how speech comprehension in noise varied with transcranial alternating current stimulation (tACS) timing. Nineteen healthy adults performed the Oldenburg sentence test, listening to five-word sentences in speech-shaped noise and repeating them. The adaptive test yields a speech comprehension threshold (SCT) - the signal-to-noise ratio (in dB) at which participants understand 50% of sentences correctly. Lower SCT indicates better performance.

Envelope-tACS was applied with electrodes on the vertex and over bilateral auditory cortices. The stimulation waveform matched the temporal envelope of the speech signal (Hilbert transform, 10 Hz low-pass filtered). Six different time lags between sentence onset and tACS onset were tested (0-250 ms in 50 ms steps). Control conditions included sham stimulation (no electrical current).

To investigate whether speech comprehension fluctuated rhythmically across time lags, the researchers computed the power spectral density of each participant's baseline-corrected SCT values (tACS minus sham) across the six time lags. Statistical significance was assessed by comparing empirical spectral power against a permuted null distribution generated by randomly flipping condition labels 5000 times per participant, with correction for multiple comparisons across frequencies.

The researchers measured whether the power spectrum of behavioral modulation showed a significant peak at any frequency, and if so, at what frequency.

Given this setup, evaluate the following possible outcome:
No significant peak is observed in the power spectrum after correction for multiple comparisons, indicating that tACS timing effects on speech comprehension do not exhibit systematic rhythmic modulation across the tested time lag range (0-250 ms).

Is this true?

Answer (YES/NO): NO